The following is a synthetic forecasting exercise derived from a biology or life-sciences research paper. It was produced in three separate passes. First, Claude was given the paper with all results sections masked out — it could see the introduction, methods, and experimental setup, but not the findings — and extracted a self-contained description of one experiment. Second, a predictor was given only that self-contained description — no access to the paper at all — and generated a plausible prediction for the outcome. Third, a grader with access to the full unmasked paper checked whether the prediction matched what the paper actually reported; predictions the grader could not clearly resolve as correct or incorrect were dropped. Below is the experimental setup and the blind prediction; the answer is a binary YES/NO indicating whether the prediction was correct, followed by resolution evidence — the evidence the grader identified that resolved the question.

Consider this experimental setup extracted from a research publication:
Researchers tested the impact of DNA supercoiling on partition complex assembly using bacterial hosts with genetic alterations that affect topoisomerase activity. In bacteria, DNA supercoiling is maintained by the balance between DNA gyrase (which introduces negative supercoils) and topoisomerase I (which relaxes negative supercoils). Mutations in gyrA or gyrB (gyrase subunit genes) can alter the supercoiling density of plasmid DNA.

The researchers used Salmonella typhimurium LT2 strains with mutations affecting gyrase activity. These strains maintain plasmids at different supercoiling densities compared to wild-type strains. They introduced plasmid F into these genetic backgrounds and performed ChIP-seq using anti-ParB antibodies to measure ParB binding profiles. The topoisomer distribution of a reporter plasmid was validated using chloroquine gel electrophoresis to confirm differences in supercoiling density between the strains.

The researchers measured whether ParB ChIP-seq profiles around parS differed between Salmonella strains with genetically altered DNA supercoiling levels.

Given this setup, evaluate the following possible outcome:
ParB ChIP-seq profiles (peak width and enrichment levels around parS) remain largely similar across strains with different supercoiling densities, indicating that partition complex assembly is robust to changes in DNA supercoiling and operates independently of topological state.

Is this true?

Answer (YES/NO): YES